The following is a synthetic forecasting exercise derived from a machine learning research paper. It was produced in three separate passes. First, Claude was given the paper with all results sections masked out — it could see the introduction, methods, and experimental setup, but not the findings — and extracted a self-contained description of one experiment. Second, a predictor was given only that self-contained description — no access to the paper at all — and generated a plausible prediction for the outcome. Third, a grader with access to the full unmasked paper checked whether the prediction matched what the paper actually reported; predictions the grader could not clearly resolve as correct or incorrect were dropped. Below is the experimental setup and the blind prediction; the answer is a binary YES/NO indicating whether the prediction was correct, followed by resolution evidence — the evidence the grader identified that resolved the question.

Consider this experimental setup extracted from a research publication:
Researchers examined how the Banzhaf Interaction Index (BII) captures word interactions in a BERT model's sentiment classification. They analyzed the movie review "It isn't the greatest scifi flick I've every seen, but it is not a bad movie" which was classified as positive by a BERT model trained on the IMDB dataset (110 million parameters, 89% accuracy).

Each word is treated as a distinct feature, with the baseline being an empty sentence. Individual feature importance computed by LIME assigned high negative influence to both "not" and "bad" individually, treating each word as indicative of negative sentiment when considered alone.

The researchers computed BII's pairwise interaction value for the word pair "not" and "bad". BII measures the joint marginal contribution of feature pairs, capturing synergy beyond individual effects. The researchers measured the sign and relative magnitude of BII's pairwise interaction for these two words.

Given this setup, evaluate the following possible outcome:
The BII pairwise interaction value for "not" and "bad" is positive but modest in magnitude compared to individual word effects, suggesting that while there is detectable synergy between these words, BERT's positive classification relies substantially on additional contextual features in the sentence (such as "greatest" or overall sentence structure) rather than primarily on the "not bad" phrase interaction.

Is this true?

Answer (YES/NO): NO